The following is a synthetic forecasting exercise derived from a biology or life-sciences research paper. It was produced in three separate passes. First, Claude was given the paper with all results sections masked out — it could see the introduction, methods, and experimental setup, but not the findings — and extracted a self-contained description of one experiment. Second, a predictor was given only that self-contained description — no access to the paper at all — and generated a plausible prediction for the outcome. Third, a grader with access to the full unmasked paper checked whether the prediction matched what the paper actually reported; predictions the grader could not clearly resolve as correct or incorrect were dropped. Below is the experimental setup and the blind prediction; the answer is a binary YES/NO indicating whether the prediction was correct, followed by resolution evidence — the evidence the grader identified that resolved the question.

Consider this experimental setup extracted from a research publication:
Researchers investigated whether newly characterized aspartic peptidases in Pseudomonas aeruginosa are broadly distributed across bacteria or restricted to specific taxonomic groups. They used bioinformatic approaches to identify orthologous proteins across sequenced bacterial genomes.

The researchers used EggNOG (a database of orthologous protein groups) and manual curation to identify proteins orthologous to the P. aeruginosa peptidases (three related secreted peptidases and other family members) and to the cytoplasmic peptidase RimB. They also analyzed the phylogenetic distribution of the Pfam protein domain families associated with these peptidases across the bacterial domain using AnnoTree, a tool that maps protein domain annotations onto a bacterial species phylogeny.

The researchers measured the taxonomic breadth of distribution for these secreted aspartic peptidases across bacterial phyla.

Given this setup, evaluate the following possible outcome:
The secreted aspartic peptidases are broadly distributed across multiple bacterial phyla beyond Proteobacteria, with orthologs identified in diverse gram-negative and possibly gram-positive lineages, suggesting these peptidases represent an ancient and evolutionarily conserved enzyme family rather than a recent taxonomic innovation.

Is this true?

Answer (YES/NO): NO